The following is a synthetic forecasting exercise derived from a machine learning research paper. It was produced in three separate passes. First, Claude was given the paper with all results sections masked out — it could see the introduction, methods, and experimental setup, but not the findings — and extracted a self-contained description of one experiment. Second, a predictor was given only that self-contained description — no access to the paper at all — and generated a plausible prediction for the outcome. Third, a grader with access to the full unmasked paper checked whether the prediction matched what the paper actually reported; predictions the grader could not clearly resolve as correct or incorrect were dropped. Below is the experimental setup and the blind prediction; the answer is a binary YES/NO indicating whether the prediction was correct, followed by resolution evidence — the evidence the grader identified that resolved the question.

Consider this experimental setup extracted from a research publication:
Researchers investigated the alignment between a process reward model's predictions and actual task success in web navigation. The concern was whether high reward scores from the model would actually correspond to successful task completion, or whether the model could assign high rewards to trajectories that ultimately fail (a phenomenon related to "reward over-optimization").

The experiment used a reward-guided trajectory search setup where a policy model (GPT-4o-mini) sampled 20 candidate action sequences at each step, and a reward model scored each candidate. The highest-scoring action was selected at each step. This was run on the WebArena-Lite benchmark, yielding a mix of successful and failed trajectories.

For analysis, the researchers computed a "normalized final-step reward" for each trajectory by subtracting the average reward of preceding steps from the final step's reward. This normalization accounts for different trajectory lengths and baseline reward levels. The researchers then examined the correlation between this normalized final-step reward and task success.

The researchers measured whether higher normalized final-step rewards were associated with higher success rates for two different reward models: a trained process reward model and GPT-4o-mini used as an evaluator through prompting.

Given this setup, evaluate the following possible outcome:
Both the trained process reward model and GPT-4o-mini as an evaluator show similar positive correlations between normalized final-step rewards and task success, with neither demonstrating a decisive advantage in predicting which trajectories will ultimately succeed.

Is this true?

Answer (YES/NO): NO